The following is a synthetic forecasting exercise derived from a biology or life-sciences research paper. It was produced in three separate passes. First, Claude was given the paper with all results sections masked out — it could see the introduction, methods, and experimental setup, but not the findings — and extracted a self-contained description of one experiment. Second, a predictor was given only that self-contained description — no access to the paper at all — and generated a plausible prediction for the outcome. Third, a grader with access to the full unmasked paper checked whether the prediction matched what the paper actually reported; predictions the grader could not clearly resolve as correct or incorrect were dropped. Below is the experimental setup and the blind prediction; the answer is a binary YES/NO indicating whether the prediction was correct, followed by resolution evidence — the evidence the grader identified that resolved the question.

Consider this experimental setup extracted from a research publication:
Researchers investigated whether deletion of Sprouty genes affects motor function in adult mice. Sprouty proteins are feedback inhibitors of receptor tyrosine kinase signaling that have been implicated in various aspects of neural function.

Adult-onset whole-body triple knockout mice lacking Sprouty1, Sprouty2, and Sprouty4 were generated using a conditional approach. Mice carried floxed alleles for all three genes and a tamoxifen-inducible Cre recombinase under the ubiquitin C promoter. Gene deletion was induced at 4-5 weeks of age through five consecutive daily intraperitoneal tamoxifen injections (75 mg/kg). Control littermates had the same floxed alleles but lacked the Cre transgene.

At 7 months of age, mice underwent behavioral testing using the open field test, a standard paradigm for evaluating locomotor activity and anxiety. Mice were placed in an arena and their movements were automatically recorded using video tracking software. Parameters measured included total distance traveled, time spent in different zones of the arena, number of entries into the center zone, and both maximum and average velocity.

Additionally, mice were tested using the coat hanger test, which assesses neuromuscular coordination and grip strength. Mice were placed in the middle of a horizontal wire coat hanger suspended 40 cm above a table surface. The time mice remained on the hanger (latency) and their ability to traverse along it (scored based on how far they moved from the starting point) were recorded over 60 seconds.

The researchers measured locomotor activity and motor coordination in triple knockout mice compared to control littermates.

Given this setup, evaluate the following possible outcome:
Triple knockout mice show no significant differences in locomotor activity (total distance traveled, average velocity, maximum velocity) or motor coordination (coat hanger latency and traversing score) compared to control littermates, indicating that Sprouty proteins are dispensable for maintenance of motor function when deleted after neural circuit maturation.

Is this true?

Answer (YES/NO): NO